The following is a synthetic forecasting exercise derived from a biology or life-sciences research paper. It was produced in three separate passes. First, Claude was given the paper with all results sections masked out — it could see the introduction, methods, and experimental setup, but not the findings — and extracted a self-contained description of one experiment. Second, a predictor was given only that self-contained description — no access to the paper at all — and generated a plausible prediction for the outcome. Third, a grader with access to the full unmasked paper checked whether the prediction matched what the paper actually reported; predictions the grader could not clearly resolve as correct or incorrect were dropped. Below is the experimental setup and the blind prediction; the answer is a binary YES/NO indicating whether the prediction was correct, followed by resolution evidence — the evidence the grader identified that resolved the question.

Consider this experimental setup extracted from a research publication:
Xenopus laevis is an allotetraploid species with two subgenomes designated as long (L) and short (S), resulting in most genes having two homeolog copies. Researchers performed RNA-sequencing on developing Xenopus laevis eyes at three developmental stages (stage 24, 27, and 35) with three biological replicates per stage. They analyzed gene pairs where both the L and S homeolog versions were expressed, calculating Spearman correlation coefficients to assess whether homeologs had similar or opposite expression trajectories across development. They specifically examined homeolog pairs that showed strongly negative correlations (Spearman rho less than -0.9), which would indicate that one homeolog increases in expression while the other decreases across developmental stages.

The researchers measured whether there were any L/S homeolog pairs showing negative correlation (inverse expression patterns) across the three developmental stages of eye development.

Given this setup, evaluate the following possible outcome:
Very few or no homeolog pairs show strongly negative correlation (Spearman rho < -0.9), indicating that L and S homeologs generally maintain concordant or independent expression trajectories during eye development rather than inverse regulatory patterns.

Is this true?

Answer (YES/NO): YES